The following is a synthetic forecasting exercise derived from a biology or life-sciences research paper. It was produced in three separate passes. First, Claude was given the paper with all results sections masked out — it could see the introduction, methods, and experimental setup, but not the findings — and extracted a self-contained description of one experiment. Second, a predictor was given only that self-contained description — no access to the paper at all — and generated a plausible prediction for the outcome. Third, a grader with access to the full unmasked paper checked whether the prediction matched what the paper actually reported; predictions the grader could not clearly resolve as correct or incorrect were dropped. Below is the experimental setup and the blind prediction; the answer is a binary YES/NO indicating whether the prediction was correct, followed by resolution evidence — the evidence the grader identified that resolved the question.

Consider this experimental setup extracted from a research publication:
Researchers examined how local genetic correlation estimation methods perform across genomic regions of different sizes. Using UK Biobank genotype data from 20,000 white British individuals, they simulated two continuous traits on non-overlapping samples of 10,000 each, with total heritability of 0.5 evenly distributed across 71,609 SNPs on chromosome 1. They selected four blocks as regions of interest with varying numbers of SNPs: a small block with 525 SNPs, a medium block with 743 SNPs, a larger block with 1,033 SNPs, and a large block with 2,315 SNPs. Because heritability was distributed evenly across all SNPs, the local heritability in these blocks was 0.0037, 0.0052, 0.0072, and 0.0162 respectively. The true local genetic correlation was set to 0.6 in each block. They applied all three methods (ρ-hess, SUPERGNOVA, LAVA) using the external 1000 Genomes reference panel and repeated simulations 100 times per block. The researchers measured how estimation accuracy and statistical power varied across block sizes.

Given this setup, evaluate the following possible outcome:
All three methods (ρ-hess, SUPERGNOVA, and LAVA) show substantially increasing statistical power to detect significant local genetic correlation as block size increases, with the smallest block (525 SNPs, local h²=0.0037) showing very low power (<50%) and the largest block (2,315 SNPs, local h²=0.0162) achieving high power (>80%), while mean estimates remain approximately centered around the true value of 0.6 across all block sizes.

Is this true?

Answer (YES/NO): NO